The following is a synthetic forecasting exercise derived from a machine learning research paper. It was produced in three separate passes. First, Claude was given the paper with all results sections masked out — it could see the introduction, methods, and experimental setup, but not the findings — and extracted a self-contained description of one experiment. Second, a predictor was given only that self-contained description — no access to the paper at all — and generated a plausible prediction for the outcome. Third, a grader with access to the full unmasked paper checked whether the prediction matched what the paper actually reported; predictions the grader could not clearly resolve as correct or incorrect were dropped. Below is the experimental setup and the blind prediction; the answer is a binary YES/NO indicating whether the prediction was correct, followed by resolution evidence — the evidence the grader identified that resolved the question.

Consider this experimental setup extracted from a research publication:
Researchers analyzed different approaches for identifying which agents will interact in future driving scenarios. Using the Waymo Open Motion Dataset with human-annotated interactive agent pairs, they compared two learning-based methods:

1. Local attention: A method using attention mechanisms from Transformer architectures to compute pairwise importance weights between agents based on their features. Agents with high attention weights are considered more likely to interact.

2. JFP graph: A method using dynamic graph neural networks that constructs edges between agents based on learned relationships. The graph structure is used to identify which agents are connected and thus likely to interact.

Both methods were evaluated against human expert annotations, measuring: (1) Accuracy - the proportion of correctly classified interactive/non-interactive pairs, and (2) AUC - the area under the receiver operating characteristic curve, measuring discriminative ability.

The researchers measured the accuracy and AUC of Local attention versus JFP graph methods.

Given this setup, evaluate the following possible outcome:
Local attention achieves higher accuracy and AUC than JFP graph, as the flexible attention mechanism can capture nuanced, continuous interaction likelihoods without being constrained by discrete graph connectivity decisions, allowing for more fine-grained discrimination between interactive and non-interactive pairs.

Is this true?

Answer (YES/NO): NO